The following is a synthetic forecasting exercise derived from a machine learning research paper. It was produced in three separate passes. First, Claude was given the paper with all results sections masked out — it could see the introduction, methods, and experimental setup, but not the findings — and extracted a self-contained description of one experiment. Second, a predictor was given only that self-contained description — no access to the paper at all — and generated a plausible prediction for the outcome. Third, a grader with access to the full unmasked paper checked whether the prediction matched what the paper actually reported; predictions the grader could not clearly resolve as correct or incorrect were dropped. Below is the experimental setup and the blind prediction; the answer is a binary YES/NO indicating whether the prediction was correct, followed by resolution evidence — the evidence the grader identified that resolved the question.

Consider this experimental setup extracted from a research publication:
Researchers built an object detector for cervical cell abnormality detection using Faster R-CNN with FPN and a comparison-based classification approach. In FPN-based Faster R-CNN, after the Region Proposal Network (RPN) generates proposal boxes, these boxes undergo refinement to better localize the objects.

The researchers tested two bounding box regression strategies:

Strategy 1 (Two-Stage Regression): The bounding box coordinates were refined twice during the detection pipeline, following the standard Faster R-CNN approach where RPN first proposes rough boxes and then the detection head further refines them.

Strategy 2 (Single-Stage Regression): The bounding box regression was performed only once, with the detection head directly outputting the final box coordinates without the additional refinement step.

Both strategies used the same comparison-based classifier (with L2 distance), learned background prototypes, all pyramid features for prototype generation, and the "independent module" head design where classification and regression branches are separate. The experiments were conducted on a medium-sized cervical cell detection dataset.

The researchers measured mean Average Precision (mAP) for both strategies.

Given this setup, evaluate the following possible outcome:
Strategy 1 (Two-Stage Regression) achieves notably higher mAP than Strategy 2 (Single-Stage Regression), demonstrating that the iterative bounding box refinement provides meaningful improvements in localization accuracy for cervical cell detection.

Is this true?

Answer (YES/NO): NO